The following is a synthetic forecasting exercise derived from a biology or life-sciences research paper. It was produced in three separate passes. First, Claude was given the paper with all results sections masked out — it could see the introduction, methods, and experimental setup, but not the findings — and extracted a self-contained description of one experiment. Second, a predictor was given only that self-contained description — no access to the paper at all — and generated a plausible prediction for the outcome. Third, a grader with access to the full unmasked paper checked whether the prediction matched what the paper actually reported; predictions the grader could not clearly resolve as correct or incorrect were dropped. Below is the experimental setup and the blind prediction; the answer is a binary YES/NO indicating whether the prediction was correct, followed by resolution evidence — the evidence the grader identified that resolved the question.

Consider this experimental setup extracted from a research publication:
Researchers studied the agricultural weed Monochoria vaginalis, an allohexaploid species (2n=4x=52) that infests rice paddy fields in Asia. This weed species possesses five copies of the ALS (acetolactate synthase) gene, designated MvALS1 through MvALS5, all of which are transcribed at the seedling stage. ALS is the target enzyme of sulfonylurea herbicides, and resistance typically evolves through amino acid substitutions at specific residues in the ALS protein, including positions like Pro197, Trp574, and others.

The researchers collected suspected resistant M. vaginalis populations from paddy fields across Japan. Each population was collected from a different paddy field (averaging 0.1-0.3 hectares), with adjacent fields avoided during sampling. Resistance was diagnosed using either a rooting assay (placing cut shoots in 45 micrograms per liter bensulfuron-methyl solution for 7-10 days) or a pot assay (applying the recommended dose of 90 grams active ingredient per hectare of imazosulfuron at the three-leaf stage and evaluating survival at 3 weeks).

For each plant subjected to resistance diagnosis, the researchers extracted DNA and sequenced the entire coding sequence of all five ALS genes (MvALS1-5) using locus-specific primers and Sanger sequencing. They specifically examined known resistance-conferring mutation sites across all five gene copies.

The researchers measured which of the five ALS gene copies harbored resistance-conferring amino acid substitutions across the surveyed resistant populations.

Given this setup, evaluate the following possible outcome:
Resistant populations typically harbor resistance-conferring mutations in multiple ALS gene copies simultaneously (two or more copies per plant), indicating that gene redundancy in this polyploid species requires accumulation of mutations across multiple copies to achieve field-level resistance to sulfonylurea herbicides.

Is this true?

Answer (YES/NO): NO